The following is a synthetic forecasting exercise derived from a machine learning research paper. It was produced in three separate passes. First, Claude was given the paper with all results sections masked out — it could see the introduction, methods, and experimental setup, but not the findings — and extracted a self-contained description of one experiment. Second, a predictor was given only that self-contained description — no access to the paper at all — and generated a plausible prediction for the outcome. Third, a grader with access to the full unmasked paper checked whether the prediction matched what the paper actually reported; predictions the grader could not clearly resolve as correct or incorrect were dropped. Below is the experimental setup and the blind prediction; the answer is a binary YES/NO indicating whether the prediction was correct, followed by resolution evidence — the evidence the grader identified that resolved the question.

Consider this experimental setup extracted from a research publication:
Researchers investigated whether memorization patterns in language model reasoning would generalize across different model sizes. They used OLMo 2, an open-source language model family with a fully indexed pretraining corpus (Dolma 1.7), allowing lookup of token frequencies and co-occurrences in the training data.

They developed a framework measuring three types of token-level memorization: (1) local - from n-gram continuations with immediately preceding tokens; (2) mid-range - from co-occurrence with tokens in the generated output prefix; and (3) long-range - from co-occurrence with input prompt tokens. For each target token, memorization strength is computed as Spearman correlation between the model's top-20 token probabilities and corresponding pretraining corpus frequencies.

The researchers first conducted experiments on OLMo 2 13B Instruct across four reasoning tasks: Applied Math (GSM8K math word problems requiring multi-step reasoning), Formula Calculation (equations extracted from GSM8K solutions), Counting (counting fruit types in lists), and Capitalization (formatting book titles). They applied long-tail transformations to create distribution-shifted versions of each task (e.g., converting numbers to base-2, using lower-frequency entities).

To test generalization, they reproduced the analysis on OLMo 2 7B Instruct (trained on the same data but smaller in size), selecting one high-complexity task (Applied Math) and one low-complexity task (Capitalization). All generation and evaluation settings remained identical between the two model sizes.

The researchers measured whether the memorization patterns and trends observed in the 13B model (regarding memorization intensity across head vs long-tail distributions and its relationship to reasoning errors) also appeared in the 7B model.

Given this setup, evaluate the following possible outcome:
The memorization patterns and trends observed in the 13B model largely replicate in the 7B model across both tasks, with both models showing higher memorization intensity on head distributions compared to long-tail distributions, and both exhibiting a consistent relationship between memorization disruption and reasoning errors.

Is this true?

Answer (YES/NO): NO